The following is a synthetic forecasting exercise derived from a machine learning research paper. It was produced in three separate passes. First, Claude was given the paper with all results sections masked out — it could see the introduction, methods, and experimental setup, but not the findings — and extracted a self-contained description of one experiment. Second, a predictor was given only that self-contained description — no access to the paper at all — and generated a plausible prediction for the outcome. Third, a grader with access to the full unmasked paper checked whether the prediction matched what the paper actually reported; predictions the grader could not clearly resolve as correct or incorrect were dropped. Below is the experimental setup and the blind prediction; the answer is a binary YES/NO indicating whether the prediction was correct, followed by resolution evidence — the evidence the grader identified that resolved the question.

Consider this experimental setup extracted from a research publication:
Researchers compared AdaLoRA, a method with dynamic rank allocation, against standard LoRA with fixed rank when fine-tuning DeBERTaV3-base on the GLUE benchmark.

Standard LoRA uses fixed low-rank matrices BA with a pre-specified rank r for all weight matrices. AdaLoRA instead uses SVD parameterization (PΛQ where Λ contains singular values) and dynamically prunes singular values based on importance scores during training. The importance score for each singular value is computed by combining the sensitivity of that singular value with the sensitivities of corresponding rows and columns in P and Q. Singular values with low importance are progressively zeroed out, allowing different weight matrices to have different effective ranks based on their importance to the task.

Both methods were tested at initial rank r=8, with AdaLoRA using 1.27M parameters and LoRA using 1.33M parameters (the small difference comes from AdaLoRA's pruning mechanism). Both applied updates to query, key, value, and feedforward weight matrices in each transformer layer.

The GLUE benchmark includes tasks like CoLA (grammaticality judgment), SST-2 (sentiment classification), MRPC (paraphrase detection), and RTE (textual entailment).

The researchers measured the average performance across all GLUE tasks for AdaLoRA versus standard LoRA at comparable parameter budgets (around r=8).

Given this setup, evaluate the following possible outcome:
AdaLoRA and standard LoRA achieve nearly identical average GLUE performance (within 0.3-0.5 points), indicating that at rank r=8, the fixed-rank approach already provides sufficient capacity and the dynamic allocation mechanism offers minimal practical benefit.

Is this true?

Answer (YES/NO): NO